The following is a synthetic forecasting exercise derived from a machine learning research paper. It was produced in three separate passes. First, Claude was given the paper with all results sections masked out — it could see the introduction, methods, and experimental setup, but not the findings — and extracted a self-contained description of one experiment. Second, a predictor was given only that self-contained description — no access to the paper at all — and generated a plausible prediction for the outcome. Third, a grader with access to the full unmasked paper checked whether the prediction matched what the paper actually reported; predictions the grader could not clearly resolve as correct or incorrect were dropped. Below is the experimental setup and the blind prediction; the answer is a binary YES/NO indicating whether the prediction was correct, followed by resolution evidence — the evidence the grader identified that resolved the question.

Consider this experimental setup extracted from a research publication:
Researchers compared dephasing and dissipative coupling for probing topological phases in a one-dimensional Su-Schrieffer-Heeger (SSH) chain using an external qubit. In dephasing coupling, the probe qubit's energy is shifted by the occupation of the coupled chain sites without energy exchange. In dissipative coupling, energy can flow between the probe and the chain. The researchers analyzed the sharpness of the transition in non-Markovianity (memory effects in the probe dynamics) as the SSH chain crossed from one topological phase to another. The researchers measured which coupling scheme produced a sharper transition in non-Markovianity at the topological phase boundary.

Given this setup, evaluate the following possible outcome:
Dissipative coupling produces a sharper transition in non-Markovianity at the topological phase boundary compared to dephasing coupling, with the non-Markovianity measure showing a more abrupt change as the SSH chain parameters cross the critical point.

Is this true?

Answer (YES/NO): YES